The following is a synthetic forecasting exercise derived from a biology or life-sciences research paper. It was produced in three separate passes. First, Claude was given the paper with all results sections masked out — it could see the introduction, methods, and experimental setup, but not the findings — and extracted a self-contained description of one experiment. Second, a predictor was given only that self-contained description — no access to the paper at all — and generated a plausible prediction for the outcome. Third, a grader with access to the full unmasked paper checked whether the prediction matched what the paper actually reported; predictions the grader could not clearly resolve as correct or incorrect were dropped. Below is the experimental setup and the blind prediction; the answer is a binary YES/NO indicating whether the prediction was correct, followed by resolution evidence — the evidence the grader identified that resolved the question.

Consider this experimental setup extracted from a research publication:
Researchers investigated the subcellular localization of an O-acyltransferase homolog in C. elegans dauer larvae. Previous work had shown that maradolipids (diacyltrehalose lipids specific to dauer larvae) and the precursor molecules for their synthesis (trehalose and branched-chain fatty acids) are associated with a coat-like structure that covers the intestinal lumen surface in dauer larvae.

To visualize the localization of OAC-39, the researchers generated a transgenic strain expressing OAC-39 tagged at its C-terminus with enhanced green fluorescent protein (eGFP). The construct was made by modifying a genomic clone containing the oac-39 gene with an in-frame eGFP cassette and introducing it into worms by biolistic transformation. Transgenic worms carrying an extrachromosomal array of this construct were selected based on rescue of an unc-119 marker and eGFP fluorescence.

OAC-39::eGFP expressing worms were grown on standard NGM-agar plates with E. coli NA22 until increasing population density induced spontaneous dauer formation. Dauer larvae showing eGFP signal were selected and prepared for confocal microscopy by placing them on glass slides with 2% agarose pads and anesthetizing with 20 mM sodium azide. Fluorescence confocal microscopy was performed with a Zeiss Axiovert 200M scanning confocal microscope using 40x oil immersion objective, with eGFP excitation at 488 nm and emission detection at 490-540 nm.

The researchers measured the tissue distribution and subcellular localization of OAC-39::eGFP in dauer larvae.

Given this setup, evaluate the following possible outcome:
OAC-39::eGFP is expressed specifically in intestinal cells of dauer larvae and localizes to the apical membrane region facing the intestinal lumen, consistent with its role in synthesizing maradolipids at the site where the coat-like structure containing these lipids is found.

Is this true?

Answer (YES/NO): NO